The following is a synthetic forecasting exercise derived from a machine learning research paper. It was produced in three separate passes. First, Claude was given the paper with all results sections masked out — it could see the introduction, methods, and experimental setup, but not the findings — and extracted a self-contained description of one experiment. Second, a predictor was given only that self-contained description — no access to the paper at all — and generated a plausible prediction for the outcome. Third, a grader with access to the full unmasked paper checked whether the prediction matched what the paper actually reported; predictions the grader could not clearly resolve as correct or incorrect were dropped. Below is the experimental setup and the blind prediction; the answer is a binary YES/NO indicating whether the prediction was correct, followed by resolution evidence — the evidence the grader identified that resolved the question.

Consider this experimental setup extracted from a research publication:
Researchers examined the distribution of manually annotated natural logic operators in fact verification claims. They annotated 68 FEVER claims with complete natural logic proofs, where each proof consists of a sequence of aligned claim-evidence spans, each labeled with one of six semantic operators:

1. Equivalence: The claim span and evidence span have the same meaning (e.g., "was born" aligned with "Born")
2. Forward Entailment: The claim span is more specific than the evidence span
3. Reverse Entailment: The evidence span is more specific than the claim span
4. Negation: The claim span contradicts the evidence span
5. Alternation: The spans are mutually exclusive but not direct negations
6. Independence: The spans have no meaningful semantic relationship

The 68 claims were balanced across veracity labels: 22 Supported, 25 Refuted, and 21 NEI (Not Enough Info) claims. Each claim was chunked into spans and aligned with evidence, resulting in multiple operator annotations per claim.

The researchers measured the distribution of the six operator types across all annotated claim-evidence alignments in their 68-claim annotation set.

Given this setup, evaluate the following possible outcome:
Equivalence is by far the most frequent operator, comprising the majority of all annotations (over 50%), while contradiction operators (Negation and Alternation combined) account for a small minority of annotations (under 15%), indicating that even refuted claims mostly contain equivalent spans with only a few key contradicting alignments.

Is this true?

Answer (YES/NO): NO